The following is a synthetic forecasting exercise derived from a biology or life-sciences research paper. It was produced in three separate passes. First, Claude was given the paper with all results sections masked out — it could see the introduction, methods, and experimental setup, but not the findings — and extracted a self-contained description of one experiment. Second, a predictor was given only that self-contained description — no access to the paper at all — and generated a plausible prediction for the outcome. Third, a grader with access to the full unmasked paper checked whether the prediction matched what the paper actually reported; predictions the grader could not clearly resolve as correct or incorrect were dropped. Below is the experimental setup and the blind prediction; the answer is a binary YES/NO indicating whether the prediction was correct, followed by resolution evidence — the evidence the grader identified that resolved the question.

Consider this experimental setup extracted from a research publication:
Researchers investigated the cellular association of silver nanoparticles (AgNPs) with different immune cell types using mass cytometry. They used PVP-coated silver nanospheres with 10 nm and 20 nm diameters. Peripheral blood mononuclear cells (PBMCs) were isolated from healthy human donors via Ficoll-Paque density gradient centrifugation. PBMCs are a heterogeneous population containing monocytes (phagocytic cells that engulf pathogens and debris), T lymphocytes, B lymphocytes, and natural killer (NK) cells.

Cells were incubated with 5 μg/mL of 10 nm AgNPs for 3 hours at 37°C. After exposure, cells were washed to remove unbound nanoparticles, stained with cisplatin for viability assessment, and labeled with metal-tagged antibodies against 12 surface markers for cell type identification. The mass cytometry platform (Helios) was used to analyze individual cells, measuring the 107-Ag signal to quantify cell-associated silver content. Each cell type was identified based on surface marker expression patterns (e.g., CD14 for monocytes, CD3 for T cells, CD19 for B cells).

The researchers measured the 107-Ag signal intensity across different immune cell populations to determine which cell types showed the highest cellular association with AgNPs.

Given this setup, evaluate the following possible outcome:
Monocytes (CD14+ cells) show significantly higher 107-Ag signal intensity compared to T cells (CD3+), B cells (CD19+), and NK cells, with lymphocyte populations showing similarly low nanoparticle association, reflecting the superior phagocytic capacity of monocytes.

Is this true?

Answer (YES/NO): YES